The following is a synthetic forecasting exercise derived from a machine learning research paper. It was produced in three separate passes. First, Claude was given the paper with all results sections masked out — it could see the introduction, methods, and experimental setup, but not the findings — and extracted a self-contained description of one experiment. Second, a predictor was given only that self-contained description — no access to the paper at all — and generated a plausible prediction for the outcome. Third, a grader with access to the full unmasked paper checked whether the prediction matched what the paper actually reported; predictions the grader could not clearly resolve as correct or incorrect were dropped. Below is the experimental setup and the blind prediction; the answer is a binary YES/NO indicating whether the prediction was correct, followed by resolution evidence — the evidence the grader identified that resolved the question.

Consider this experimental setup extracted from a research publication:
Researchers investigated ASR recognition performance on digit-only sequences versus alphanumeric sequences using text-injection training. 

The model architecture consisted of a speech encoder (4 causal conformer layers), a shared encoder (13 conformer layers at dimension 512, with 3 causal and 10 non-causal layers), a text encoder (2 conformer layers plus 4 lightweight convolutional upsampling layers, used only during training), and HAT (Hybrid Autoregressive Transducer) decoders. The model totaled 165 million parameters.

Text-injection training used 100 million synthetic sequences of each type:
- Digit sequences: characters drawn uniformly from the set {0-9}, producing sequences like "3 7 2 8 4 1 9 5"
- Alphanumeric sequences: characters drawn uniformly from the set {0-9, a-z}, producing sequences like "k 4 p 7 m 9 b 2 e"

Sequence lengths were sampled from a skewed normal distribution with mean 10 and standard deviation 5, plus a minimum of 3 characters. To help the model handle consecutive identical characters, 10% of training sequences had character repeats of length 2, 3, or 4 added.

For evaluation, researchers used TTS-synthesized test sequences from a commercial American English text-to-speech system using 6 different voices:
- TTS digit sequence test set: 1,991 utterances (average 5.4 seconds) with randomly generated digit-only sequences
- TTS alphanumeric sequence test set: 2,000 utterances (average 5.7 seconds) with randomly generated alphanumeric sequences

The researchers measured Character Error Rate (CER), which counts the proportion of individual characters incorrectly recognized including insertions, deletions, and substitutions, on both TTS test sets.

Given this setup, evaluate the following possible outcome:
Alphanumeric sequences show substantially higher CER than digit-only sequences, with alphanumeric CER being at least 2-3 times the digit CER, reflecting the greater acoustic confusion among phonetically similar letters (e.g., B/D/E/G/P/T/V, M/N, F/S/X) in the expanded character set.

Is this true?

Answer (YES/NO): YES